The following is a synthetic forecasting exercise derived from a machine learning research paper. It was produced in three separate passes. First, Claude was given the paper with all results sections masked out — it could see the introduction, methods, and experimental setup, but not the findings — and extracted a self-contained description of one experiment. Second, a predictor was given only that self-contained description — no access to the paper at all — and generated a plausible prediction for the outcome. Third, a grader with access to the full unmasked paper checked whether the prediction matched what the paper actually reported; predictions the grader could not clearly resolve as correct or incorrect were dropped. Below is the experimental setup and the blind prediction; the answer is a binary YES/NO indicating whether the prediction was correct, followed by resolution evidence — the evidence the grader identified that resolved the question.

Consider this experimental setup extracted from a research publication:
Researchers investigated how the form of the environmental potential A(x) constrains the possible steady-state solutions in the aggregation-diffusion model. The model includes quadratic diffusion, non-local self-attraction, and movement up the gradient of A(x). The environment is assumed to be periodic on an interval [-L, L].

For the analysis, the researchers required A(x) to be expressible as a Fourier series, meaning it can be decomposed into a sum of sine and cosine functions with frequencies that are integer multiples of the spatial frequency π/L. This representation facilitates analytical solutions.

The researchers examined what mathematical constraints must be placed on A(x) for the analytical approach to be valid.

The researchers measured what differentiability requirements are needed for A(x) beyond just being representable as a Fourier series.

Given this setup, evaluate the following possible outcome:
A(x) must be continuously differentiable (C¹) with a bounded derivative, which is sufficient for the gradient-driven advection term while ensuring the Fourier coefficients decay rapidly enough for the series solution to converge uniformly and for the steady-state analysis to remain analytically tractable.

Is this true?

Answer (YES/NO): NO